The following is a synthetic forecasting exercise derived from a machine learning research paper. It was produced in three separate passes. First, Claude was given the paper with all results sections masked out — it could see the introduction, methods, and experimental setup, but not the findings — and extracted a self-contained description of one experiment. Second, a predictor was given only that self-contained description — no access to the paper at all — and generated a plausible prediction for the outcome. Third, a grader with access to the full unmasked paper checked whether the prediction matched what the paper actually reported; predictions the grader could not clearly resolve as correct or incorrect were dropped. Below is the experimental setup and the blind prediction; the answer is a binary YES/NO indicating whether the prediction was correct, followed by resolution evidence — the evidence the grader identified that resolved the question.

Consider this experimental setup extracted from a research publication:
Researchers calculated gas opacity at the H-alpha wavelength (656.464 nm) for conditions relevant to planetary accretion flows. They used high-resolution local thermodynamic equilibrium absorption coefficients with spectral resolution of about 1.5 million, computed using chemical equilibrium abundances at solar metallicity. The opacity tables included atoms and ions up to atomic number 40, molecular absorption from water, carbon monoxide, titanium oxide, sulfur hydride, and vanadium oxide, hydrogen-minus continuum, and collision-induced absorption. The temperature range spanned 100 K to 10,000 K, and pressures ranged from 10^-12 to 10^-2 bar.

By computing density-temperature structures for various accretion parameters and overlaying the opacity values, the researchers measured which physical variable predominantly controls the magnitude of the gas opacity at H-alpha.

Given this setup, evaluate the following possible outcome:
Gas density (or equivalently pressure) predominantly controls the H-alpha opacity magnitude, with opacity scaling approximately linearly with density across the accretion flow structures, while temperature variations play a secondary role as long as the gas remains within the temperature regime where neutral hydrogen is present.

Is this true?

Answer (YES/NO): NO